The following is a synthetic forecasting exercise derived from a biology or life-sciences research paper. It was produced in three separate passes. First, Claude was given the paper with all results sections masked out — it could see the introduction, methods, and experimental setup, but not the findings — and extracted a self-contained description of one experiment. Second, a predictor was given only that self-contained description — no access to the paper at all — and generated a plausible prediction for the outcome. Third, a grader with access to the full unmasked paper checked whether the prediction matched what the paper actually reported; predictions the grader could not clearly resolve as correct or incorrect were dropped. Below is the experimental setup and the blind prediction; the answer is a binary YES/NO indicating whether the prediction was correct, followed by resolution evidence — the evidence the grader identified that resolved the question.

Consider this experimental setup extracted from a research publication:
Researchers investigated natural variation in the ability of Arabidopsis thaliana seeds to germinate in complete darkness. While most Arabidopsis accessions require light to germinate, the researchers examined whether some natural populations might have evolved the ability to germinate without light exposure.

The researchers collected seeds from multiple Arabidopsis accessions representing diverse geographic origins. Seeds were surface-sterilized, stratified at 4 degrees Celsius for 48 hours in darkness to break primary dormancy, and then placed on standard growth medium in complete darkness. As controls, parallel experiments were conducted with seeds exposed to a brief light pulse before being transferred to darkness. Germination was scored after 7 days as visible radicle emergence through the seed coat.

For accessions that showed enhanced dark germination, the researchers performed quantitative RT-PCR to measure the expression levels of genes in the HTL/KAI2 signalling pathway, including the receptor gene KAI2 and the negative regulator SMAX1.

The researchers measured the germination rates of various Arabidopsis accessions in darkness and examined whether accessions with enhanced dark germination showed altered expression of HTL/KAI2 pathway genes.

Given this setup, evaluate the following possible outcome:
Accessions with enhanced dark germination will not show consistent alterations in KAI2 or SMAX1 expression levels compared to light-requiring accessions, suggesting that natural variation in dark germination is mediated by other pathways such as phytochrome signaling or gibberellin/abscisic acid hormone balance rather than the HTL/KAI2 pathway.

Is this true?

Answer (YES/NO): NO